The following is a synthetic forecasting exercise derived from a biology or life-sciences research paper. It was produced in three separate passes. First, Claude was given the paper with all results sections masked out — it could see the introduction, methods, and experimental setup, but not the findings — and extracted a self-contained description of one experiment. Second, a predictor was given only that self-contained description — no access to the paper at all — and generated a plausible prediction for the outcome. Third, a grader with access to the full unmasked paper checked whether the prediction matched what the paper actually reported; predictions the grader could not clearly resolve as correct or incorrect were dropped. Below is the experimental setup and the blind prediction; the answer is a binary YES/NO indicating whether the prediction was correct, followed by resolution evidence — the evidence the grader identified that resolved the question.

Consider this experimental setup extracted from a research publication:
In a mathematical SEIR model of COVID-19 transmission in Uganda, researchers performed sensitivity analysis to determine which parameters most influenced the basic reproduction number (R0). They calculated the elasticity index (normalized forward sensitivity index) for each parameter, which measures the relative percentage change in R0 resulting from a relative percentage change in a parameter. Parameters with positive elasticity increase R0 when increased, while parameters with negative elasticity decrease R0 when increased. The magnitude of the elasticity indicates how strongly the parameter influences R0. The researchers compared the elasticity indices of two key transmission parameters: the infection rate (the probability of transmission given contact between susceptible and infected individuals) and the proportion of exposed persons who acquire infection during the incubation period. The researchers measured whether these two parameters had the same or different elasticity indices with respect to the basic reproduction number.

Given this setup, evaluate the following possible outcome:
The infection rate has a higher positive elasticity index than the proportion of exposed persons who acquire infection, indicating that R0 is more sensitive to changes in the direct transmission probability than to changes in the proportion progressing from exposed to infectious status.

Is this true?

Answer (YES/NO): NO